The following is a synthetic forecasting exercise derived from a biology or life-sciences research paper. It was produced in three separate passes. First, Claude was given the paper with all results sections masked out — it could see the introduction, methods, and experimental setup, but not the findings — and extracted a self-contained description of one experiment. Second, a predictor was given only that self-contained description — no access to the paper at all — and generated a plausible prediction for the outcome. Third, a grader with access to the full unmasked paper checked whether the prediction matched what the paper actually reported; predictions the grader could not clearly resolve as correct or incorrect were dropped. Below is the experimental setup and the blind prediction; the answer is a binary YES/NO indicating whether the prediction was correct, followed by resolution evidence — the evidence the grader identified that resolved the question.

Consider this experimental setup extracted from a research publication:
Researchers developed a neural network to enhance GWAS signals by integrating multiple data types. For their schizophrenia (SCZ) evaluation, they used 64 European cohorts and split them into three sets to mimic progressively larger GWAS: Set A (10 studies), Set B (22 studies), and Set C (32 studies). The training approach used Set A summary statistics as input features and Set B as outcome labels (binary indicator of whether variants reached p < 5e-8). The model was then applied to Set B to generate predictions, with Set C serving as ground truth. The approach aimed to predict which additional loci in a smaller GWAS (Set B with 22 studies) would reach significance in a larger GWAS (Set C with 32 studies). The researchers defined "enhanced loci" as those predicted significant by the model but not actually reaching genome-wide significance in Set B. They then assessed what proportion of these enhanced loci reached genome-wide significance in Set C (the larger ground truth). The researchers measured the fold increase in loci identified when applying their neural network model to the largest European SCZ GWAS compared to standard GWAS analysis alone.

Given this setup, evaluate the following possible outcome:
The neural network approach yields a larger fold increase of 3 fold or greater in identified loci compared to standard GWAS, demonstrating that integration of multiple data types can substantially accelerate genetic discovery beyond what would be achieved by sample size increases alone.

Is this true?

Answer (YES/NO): YES